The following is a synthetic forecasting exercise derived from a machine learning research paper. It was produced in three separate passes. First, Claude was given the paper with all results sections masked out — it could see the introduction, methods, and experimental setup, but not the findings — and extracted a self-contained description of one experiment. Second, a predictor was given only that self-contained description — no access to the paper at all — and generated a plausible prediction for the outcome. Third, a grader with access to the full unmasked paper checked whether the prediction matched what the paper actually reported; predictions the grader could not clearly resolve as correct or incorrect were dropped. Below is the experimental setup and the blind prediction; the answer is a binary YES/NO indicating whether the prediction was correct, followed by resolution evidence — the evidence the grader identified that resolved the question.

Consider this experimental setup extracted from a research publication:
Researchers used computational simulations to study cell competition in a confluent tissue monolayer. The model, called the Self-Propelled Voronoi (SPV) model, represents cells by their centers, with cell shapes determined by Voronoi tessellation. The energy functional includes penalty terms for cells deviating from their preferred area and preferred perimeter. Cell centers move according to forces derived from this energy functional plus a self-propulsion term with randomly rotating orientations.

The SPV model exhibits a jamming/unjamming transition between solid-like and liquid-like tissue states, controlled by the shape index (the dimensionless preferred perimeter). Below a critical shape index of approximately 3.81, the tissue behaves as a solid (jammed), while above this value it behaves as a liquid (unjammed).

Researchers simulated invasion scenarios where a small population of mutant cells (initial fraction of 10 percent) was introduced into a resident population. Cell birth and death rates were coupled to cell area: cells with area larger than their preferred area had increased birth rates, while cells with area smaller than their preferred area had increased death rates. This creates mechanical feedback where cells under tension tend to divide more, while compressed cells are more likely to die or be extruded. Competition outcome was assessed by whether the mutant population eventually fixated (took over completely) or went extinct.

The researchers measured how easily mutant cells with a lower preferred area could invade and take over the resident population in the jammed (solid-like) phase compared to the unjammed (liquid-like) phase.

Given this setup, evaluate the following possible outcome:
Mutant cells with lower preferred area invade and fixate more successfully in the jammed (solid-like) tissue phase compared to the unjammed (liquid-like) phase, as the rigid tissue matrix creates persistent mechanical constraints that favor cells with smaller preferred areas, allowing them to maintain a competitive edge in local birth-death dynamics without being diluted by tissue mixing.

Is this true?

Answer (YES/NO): YES